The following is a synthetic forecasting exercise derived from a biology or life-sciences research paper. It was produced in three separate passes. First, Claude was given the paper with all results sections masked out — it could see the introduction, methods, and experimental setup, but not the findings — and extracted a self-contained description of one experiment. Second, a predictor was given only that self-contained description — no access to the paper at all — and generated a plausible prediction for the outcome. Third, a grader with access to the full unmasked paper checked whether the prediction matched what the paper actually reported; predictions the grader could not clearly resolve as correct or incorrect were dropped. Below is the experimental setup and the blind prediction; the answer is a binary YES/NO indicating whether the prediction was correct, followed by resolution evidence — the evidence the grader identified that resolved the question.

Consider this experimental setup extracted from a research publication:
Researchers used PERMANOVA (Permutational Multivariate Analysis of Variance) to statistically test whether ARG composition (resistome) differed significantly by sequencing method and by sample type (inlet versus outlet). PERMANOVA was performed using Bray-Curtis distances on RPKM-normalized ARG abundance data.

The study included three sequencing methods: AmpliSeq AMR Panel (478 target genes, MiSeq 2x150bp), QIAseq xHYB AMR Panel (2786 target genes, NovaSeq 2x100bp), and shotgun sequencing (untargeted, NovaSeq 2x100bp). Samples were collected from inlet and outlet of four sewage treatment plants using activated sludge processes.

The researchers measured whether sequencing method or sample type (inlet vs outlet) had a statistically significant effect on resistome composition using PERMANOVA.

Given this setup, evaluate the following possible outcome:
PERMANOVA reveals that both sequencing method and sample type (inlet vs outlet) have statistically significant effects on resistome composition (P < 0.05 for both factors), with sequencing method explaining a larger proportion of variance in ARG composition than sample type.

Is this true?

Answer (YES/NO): NO